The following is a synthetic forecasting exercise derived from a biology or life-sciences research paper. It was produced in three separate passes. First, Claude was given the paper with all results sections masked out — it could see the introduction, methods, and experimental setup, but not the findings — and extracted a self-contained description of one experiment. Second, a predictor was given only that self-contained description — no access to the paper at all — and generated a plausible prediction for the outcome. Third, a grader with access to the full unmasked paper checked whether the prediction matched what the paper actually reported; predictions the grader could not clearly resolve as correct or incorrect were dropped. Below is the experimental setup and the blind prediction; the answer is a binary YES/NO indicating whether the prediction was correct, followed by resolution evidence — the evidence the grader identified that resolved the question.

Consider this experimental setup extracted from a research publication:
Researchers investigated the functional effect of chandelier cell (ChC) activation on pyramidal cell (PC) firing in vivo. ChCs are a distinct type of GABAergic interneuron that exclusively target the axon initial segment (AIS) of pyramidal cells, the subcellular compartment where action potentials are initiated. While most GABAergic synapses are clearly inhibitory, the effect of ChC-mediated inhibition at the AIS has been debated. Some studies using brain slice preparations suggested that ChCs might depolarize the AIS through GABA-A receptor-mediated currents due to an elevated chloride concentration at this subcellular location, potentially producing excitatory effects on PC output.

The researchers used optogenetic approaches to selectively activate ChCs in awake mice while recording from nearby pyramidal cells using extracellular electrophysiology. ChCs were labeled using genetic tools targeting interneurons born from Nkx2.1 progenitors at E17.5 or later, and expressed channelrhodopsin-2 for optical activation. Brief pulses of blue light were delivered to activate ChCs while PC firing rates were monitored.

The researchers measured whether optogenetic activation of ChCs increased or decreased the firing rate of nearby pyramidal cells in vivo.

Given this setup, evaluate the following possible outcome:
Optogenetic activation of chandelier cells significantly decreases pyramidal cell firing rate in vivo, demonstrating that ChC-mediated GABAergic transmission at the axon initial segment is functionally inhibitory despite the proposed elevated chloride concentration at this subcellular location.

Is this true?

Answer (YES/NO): YES